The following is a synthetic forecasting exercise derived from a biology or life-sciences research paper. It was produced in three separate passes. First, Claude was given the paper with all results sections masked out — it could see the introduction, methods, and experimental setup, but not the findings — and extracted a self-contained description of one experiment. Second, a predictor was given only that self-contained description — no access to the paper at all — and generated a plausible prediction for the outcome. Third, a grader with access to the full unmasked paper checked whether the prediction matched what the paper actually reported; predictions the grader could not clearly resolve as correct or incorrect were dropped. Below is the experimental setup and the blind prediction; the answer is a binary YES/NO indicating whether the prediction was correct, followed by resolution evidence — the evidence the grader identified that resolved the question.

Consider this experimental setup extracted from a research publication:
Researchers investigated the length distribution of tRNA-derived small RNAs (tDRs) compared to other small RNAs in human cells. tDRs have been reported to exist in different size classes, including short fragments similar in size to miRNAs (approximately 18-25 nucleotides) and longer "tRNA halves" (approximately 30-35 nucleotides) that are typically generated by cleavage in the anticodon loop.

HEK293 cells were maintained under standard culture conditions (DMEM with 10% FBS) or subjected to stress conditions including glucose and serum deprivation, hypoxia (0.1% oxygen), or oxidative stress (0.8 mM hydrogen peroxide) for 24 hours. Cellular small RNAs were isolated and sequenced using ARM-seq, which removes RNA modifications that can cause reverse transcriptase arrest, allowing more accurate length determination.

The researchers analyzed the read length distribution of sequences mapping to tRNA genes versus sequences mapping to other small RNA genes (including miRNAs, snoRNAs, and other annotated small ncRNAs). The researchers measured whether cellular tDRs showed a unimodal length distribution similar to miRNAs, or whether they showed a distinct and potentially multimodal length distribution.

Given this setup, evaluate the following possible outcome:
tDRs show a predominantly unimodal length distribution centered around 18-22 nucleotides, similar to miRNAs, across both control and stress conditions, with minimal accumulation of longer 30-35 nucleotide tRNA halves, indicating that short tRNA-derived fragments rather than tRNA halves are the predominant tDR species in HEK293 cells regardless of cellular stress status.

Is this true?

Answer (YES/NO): NO